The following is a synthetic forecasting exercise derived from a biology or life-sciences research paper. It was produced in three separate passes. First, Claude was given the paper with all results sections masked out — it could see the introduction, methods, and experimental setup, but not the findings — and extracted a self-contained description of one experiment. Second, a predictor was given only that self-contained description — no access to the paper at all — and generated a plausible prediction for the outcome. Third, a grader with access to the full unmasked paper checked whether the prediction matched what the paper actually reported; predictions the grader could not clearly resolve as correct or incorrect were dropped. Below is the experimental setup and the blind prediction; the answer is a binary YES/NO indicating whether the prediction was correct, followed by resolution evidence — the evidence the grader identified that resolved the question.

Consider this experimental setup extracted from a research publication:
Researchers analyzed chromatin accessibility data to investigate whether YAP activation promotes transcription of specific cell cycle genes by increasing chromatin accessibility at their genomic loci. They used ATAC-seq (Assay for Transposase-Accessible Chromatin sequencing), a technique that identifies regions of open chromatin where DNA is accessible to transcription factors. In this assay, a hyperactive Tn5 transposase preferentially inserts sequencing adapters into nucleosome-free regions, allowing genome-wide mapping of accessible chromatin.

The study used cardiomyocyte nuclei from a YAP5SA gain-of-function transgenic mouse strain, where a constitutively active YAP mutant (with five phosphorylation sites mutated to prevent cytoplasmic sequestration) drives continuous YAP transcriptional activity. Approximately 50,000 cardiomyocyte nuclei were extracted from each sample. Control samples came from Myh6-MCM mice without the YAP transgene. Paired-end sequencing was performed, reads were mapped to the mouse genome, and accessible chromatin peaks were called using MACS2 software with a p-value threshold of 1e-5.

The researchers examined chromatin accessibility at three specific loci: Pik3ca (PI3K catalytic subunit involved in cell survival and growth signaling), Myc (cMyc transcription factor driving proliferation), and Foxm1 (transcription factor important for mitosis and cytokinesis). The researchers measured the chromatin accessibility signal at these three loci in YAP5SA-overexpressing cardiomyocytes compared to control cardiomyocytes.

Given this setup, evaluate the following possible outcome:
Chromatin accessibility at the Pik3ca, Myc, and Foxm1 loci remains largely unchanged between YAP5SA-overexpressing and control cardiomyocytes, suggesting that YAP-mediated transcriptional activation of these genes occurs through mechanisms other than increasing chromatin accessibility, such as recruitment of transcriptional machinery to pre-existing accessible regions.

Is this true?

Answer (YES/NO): NO